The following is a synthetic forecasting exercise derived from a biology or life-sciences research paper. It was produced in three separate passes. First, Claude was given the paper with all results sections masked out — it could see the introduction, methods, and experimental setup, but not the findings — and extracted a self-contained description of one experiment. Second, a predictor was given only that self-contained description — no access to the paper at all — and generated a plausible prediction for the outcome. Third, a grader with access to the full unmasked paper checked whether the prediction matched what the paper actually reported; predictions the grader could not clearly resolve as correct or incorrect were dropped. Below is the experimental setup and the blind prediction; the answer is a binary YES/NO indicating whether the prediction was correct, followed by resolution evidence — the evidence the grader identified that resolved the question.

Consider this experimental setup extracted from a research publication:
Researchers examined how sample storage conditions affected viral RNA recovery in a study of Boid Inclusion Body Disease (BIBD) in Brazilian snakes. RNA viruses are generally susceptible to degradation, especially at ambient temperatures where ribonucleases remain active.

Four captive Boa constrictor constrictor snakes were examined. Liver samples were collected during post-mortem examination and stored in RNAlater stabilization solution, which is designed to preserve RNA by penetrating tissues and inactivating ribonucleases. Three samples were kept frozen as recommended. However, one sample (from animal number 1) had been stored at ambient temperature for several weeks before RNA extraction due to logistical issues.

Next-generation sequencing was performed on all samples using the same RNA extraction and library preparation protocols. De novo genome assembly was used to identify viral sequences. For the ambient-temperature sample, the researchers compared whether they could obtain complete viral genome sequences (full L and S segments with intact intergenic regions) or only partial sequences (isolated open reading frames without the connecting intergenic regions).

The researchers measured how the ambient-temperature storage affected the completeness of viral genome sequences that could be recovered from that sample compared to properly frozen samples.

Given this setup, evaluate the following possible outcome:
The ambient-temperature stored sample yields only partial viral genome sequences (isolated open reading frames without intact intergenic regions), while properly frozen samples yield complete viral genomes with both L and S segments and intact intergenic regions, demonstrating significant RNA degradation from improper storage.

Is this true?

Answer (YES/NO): YES